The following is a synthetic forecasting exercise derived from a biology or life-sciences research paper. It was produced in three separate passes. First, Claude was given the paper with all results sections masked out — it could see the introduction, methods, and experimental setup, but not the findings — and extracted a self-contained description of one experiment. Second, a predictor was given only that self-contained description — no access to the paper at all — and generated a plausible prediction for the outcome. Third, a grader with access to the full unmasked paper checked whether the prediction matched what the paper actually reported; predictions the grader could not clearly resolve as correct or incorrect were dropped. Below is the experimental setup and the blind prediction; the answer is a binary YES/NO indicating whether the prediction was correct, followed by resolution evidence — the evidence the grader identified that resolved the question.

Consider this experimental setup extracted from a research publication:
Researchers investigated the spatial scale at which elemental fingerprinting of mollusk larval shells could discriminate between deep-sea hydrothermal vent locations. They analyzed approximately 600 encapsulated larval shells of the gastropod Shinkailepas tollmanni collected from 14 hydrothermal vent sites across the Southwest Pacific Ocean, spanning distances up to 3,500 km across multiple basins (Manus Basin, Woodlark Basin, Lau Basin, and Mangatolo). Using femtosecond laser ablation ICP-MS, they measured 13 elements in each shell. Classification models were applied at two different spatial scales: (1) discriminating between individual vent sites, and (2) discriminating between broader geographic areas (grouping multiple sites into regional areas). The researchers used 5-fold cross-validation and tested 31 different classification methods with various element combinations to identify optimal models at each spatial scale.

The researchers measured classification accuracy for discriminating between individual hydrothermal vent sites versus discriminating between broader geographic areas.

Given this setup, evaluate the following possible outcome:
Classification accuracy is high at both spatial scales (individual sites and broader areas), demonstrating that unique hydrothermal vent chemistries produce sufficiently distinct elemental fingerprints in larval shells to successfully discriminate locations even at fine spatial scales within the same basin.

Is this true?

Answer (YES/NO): YES